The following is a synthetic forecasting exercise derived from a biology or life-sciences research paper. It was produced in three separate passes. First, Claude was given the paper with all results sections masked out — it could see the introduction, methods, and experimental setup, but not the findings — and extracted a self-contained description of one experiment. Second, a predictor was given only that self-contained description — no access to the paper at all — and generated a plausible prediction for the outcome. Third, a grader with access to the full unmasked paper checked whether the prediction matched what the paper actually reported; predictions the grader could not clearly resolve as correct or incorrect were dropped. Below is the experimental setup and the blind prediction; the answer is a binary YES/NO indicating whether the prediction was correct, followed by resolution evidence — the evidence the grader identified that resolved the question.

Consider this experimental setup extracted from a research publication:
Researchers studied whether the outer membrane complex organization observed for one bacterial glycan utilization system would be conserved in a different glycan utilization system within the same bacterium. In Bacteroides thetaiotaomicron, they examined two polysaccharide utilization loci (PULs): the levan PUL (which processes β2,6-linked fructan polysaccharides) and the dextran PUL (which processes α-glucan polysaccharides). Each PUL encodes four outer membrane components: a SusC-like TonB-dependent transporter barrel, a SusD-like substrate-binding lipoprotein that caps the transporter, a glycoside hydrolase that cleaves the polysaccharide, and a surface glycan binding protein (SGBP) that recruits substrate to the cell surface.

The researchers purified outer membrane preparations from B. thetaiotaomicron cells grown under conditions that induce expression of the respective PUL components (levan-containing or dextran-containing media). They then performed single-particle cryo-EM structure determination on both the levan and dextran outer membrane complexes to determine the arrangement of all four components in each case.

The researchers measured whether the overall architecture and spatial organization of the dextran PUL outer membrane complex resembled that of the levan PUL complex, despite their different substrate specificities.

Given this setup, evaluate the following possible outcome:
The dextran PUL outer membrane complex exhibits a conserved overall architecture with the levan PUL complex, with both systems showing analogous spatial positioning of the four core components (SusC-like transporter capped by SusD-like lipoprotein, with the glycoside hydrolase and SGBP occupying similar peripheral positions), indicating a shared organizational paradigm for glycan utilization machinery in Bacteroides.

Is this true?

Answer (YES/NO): NO